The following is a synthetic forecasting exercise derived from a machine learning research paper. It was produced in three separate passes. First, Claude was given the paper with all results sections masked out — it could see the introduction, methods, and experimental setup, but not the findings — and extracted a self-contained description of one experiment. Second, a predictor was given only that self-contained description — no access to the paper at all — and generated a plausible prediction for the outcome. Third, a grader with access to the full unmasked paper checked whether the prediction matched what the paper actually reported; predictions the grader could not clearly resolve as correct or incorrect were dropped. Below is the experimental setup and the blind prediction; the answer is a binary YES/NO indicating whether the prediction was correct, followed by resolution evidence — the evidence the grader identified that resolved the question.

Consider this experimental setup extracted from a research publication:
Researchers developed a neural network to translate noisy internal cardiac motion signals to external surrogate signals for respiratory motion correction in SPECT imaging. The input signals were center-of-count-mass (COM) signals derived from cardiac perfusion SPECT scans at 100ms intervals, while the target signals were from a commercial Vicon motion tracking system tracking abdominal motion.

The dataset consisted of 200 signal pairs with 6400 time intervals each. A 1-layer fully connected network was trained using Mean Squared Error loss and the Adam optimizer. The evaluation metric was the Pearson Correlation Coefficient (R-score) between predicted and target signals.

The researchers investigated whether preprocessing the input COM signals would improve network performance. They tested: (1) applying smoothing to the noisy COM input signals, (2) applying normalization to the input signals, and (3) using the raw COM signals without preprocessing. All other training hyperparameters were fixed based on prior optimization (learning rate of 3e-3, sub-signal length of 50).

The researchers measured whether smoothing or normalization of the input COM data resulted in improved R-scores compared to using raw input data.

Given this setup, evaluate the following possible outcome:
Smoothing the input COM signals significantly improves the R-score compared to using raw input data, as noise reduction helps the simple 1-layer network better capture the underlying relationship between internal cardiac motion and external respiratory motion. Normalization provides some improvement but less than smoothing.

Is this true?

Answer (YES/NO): NO